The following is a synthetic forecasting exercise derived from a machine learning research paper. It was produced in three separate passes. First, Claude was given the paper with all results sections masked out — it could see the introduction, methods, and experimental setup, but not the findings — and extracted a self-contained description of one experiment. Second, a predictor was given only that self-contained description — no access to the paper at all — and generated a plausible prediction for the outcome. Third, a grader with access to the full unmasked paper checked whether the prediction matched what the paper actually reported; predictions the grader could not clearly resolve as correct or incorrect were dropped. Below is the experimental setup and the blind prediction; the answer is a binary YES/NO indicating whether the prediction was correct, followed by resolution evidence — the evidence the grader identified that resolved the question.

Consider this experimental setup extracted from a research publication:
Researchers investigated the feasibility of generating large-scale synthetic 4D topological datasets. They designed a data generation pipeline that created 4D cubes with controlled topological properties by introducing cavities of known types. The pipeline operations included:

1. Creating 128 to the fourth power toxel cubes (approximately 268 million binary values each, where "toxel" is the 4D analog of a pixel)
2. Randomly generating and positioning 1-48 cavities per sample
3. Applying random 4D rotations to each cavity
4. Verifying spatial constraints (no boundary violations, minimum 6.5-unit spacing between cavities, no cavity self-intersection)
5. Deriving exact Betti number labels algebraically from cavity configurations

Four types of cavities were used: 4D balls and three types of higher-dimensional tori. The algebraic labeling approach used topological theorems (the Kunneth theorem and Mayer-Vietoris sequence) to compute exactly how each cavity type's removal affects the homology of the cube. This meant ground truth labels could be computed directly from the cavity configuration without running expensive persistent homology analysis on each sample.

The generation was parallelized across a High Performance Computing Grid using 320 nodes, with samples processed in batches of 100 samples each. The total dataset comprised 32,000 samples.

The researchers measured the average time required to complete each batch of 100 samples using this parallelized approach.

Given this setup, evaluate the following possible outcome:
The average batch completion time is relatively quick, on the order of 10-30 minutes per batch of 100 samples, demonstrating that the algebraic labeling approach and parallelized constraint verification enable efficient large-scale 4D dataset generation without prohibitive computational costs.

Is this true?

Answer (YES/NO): NO